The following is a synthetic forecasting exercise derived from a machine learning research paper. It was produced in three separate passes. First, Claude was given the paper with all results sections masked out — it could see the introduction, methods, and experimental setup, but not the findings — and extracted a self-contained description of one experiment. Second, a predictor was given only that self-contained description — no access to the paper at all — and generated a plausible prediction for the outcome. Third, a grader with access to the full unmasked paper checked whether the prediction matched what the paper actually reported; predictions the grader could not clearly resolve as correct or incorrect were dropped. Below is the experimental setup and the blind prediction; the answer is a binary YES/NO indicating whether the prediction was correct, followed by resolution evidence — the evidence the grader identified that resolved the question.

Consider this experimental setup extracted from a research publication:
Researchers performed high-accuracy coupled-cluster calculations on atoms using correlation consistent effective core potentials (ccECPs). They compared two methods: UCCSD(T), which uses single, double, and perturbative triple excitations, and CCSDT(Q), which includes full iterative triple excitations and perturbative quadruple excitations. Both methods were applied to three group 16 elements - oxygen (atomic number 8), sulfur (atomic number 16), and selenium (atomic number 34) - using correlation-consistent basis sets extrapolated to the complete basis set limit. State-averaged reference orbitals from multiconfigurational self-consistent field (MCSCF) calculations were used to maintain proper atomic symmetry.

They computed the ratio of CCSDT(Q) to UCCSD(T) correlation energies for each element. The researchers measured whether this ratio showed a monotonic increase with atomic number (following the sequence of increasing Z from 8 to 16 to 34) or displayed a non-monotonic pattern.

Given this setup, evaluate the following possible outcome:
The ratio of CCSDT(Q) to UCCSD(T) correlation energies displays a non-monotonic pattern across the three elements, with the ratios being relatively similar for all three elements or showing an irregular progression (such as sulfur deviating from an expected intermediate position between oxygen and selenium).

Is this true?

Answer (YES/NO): YES